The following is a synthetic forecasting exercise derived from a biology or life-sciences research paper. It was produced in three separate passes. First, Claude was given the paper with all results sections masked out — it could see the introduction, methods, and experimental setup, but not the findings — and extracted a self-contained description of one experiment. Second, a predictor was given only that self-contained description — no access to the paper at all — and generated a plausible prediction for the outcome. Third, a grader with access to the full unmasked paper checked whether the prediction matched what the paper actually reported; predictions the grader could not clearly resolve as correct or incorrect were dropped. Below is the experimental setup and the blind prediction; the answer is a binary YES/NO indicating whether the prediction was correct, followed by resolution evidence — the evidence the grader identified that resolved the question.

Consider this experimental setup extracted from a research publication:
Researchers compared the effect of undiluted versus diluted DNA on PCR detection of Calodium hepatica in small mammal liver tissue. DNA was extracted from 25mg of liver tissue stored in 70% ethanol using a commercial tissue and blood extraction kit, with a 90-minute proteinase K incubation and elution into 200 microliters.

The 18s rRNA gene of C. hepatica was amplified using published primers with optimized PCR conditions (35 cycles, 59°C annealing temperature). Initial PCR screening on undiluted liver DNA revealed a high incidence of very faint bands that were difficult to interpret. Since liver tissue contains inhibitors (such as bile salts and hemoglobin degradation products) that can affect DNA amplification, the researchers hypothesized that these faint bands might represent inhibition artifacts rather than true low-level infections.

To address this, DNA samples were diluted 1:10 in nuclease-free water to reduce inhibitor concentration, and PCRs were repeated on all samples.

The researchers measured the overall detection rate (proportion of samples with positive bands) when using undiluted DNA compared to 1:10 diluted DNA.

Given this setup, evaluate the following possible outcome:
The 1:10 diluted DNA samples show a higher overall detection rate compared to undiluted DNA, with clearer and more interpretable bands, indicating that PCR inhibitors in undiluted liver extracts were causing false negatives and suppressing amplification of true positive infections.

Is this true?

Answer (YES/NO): NO